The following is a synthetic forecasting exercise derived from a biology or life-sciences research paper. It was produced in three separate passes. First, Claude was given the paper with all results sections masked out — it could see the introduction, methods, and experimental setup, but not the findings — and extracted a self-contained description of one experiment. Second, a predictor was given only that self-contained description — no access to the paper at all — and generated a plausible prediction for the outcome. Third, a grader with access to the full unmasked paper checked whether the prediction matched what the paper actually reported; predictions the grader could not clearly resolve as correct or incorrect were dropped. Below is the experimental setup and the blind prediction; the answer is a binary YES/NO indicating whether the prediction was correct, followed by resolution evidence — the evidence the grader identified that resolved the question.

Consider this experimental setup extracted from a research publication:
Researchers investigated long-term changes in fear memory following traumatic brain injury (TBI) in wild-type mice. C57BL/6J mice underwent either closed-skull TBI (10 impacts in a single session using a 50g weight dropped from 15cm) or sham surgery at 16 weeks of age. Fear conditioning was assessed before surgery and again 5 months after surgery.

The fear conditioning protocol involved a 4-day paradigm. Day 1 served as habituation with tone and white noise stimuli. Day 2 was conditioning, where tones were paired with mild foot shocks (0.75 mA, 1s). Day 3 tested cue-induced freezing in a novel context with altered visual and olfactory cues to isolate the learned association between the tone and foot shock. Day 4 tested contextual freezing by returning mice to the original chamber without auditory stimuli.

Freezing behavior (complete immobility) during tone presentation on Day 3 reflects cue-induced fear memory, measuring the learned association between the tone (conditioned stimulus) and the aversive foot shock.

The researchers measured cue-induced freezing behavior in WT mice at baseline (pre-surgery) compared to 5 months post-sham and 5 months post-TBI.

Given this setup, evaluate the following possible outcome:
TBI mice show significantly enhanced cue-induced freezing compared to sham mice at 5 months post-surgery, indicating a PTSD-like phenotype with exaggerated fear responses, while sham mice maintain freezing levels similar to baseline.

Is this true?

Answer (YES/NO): NO